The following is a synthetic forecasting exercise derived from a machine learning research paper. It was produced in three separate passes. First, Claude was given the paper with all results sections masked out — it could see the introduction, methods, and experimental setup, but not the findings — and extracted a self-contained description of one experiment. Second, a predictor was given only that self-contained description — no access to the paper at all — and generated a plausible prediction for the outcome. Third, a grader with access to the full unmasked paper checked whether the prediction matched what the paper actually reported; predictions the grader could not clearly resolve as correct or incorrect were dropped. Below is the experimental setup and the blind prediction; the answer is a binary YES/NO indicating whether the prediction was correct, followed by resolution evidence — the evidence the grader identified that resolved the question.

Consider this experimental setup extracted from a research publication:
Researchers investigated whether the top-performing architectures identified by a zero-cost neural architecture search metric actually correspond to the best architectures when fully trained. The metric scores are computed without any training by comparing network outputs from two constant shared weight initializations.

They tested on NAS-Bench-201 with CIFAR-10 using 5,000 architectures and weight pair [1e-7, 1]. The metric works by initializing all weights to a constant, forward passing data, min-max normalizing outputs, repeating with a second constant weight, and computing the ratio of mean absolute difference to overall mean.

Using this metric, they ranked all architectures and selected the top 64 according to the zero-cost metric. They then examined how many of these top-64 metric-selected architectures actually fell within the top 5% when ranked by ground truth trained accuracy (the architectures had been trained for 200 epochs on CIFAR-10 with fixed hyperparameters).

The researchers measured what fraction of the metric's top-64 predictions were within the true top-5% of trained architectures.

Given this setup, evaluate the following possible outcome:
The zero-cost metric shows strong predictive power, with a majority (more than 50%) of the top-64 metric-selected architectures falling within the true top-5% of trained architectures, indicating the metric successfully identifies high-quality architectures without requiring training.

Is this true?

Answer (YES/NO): YES